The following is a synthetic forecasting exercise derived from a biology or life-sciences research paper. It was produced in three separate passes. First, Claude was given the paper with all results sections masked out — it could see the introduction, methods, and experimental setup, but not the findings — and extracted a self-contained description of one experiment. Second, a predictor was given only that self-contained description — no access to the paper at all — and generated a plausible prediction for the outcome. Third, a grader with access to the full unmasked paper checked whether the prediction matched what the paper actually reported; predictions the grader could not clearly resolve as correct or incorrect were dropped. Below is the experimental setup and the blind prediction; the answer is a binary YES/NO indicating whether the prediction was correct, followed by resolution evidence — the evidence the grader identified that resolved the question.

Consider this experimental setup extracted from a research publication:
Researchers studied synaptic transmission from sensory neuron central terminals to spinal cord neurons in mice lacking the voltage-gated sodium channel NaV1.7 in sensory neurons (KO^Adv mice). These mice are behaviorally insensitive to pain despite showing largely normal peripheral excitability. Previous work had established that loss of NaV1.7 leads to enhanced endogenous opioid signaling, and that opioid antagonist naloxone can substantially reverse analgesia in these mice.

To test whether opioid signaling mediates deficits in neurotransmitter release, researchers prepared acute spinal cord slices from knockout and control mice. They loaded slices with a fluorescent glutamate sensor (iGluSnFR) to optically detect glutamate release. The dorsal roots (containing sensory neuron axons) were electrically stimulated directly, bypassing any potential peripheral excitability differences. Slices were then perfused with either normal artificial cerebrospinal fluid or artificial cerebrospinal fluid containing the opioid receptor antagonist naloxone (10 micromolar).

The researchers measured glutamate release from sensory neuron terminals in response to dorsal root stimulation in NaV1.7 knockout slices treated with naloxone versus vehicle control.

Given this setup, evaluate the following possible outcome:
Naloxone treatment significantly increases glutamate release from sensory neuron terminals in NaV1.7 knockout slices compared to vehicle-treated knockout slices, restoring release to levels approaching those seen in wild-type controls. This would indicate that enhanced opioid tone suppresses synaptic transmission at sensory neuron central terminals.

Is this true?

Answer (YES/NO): YES